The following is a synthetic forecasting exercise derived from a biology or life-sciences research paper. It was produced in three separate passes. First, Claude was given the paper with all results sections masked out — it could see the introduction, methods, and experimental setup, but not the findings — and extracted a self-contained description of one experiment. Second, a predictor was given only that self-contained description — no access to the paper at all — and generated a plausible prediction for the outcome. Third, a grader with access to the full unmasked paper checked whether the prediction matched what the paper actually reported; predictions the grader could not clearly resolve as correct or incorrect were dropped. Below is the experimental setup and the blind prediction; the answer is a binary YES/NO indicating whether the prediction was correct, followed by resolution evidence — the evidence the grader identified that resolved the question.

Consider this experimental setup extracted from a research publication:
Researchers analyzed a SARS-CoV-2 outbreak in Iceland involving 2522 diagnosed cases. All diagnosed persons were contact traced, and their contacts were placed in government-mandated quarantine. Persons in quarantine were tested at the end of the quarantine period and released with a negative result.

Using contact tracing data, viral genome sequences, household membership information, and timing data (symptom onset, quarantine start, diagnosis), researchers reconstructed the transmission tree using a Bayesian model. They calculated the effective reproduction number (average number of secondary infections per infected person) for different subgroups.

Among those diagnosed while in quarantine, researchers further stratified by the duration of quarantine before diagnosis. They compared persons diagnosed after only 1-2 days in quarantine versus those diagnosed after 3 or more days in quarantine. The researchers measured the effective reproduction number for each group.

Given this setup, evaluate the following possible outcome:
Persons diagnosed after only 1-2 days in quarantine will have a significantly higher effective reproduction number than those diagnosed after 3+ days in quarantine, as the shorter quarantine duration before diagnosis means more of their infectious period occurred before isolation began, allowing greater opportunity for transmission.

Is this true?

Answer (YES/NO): YES